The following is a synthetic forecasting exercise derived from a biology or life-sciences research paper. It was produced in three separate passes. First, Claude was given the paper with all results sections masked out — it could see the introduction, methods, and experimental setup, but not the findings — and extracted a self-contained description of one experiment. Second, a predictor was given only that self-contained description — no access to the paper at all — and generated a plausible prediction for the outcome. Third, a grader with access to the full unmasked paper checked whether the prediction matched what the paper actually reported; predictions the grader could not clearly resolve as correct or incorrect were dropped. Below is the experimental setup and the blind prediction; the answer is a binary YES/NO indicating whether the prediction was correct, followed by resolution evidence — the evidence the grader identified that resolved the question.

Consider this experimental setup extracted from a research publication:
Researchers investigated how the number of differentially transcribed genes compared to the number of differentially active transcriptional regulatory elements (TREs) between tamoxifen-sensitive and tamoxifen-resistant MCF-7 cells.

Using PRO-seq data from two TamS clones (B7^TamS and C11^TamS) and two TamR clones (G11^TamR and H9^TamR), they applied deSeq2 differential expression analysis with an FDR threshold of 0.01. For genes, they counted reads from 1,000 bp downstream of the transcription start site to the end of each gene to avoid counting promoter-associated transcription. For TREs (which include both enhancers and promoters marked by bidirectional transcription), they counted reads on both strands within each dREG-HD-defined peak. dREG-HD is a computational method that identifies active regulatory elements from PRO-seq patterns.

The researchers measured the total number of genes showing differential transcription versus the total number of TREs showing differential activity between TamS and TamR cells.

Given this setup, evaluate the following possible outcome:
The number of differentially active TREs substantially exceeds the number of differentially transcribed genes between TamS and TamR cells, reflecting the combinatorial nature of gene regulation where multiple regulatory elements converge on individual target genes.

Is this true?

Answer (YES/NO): YES